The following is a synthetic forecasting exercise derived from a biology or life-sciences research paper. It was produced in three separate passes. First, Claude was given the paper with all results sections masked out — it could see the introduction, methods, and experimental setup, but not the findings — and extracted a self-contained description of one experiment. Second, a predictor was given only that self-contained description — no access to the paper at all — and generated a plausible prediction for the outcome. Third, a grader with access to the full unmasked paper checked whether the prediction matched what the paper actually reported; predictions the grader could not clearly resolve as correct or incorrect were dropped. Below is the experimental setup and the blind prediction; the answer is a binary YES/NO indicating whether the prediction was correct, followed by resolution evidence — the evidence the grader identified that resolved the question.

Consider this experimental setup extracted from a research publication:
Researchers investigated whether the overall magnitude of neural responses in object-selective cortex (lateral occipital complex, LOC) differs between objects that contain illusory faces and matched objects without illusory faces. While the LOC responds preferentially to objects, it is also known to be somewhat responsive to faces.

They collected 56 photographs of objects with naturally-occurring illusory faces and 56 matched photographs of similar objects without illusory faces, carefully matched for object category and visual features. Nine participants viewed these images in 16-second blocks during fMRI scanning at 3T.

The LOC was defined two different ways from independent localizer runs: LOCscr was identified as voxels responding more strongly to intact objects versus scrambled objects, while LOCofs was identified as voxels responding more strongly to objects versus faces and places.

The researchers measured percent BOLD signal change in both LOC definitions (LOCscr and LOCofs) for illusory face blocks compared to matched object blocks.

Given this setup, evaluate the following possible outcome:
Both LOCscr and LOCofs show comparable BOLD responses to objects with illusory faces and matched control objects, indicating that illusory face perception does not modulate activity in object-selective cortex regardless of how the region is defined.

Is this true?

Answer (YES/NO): NO